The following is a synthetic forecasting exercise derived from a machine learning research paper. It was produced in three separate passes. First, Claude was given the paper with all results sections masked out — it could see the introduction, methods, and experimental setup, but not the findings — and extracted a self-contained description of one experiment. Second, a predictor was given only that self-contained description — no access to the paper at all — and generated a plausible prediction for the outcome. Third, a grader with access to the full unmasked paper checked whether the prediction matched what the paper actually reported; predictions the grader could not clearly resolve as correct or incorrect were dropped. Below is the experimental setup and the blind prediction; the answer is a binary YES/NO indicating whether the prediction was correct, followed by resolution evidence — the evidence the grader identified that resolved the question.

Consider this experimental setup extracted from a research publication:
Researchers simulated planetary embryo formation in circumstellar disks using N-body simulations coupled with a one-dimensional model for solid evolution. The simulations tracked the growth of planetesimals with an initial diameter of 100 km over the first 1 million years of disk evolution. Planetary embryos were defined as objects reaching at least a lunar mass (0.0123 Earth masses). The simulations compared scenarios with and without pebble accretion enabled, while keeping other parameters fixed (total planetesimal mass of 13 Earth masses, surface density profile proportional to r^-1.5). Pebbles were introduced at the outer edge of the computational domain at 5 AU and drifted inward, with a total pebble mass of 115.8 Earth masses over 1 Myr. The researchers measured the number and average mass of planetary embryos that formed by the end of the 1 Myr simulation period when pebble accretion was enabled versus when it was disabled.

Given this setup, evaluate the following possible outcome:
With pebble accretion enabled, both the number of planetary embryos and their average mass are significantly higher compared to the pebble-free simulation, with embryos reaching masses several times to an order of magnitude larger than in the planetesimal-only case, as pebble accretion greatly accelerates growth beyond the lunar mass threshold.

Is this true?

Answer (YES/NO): NO